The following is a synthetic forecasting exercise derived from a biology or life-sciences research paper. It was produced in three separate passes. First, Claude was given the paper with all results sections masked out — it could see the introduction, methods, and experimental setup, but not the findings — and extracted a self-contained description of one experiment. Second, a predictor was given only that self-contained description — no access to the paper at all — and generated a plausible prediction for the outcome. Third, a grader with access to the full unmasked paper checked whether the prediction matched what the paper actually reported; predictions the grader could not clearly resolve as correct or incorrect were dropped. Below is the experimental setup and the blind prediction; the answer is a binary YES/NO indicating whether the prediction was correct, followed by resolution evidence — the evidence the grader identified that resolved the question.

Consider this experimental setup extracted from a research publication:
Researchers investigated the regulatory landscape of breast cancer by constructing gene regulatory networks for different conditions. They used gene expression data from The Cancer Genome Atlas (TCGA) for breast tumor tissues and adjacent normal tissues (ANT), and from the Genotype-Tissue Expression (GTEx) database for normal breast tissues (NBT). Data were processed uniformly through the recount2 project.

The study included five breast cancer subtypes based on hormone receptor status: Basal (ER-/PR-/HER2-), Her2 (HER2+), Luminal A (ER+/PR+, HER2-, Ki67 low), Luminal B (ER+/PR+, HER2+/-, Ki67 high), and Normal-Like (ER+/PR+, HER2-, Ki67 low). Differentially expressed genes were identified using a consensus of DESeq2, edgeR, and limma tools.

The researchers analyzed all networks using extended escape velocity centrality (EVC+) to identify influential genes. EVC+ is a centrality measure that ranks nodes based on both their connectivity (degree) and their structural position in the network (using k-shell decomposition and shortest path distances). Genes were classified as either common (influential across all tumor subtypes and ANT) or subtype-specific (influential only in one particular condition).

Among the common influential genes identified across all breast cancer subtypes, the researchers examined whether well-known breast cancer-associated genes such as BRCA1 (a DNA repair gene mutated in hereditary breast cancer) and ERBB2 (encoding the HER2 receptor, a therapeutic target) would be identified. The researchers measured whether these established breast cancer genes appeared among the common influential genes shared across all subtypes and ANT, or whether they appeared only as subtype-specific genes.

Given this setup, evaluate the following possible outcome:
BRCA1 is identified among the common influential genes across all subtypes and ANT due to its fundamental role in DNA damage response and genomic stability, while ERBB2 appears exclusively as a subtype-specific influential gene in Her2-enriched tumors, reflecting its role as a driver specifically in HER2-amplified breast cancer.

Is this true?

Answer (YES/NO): NO